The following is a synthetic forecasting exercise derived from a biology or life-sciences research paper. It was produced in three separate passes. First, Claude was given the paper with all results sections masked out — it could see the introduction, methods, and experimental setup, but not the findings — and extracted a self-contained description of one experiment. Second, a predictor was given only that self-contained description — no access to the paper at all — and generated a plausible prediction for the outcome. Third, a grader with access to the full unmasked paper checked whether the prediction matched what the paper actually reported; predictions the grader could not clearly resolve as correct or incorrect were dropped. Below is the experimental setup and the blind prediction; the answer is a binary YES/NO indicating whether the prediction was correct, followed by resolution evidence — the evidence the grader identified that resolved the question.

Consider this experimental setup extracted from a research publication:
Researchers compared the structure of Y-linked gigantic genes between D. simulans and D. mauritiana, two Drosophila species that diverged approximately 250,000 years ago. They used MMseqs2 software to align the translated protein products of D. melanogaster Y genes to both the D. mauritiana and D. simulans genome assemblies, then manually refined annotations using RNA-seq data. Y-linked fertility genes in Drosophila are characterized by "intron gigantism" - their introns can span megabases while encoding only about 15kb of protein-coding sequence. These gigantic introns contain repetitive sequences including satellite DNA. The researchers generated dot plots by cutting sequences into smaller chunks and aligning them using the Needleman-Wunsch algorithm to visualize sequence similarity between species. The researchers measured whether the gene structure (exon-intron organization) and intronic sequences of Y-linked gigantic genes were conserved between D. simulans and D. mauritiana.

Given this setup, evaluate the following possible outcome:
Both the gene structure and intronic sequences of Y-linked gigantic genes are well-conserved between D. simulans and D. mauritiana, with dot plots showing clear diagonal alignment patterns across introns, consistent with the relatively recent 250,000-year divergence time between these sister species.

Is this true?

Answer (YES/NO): NO